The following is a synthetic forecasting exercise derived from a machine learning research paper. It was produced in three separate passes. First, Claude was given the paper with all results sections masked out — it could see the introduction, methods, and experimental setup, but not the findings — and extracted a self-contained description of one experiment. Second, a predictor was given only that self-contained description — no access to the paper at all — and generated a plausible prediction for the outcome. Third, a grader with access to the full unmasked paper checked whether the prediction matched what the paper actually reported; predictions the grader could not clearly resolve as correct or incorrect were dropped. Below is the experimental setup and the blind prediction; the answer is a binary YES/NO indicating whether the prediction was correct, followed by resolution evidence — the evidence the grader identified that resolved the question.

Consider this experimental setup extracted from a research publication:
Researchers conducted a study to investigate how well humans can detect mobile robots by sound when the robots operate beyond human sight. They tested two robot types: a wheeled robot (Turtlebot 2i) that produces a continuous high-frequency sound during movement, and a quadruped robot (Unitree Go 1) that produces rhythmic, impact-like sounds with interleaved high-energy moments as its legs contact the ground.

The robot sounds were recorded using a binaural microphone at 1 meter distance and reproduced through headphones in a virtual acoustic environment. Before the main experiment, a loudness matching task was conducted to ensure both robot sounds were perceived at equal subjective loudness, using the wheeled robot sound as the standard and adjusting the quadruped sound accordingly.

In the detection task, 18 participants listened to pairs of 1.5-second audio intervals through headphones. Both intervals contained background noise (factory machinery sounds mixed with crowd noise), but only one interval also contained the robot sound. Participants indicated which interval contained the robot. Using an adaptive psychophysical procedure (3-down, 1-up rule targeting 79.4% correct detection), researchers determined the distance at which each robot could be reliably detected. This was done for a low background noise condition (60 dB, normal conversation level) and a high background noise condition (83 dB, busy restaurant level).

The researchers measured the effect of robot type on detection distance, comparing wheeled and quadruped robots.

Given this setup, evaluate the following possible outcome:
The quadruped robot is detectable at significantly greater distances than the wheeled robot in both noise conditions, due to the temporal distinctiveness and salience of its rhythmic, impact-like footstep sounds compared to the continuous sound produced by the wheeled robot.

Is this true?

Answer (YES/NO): YES